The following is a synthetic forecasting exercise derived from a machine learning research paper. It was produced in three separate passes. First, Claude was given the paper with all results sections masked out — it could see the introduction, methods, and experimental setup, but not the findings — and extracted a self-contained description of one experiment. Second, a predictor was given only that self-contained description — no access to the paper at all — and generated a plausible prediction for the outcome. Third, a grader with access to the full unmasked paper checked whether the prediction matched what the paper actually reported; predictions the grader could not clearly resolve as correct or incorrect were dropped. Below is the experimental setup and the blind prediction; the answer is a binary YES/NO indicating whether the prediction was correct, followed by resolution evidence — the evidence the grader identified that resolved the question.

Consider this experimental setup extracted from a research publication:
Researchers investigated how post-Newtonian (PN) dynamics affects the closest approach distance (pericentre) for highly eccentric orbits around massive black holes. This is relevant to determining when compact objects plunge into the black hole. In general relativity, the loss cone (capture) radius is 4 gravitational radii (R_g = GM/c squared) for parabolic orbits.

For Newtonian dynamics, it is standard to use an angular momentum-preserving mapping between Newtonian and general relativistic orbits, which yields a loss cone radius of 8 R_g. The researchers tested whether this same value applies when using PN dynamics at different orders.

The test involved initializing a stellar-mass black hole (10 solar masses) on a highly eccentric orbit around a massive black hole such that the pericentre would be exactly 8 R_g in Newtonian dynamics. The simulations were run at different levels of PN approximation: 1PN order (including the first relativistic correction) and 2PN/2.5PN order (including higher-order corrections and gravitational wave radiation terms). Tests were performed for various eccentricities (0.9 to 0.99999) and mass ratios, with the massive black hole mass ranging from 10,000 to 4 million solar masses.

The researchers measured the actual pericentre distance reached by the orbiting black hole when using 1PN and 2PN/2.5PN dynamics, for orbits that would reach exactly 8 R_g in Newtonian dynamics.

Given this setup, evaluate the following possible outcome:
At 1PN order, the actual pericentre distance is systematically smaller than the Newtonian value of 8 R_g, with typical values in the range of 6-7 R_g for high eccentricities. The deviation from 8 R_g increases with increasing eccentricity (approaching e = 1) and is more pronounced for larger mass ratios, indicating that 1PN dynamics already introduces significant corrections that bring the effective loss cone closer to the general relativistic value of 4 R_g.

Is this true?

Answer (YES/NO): NO